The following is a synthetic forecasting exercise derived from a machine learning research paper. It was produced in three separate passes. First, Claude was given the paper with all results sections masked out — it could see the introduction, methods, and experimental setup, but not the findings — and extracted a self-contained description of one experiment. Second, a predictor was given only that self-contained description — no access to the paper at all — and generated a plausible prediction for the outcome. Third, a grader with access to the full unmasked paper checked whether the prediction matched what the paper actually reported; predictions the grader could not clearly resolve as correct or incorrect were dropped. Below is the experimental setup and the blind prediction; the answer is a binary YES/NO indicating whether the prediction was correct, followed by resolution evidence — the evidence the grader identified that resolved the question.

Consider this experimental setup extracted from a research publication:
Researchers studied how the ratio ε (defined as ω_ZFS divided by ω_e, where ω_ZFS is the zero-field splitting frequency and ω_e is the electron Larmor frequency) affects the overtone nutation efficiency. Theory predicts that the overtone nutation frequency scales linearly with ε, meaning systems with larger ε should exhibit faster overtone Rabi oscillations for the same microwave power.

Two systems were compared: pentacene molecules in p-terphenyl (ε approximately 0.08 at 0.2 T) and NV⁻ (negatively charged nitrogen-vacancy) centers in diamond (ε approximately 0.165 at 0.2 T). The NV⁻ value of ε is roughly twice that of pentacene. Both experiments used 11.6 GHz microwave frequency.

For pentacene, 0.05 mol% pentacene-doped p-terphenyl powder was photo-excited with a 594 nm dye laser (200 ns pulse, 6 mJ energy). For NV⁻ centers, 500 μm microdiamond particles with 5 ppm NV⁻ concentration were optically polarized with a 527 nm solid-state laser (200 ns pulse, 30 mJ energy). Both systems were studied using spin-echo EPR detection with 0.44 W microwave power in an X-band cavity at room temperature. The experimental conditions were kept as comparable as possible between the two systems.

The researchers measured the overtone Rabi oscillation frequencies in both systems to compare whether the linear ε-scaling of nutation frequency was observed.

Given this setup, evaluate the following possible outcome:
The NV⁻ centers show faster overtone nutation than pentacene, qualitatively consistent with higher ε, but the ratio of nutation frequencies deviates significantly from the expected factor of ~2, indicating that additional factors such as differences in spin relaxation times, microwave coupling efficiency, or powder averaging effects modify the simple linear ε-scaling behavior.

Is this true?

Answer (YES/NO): NO